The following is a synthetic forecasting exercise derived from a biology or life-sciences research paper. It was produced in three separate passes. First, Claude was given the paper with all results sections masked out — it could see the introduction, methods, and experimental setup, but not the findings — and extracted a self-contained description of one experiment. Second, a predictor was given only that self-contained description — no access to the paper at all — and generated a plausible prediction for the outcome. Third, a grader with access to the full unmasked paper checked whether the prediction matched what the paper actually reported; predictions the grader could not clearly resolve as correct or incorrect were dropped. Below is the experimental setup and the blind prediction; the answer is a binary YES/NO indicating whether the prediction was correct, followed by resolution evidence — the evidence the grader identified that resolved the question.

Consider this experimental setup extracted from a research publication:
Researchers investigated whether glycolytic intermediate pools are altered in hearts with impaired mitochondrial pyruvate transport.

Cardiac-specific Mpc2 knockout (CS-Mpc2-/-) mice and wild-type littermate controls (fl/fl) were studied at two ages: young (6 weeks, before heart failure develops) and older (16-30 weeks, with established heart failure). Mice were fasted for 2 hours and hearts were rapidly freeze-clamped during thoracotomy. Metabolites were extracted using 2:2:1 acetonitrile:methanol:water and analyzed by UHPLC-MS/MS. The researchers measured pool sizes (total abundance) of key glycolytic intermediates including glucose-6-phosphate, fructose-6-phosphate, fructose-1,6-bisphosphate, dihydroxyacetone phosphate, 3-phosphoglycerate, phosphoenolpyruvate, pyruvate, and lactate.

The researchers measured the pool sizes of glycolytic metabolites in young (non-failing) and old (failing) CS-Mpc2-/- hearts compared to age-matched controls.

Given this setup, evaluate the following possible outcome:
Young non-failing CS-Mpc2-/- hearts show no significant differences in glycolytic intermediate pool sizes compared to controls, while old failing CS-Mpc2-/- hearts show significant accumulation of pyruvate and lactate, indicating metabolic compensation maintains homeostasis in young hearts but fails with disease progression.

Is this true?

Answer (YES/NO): NO